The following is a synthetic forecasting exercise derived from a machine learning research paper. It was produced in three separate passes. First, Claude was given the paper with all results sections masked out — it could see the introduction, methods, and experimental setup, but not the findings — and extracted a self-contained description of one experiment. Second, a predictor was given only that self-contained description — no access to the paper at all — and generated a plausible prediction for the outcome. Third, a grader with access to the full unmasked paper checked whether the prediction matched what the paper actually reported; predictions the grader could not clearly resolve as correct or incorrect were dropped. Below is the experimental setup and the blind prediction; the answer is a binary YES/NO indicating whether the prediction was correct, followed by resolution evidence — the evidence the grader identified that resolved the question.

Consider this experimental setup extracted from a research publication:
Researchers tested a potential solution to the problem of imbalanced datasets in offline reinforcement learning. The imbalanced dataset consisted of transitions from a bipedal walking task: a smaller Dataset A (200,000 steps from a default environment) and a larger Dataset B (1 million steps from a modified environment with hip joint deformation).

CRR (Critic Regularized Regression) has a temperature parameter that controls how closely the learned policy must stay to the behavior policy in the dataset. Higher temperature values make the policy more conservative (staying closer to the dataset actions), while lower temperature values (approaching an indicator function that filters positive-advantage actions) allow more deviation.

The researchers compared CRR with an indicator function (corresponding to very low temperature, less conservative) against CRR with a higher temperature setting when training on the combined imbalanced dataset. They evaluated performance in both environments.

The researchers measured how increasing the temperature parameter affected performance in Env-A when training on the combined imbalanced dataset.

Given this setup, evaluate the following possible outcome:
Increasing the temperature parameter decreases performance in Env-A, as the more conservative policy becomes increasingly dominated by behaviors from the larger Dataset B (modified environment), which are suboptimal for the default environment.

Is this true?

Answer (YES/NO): NO